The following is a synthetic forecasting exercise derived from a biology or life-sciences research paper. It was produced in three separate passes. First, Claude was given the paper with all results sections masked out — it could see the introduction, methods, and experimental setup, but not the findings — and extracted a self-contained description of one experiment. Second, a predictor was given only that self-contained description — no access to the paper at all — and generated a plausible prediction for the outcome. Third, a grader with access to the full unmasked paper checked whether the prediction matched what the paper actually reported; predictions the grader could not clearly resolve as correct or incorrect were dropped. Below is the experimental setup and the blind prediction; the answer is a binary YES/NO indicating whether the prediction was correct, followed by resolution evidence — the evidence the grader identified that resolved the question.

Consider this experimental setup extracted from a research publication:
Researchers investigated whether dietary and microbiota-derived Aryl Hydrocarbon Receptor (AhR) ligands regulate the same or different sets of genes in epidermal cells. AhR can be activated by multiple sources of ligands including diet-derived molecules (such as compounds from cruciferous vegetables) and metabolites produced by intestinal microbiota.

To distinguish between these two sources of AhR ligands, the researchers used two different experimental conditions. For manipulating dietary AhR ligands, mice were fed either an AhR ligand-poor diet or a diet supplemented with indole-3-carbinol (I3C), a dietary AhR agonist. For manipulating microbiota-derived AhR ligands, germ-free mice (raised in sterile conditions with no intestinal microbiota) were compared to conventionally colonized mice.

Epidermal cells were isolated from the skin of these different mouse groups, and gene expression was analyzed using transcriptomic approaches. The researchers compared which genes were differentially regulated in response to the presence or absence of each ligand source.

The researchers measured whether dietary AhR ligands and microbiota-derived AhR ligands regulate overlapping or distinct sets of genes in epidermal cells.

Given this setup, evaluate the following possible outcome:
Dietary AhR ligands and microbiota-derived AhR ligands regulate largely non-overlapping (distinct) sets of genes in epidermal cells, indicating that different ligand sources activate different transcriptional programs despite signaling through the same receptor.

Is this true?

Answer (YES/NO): YES